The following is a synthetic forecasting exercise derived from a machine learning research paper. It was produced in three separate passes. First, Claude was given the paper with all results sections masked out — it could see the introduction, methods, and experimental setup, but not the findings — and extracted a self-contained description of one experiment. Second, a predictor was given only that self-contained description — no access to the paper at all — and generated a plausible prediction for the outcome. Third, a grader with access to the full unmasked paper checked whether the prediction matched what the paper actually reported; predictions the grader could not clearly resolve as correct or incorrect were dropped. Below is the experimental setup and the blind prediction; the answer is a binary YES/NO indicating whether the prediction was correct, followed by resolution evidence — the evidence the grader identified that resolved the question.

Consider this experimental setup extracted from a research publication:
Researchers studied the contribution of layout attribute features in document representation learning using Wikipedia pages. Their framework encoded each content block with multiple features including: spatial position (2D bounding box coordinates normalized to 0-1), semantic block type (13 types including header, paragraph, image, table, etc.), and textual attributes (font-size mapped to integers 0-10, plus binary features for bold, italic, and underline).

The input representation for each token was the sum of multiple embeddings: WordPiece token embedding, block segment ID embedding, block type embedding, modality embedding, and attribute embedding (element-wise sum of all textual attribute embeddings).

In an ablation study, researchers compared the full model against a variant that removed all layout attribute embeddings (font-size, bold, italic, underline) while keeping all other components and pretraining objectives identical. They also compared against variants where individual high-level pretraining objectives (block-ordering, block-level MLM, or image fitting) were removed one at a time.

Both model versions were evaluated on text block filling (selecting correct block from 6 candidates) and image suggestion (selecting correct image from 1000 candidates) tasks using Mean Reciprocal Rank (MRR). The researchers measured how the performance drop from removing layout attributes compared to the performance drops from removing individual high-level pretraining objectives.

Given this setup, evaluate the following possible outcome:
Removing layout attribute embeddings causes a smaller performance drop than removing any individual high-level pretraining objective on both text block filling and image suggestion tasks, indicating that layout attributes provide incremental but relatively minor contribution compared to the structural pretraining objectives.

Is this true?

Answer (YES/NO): YES